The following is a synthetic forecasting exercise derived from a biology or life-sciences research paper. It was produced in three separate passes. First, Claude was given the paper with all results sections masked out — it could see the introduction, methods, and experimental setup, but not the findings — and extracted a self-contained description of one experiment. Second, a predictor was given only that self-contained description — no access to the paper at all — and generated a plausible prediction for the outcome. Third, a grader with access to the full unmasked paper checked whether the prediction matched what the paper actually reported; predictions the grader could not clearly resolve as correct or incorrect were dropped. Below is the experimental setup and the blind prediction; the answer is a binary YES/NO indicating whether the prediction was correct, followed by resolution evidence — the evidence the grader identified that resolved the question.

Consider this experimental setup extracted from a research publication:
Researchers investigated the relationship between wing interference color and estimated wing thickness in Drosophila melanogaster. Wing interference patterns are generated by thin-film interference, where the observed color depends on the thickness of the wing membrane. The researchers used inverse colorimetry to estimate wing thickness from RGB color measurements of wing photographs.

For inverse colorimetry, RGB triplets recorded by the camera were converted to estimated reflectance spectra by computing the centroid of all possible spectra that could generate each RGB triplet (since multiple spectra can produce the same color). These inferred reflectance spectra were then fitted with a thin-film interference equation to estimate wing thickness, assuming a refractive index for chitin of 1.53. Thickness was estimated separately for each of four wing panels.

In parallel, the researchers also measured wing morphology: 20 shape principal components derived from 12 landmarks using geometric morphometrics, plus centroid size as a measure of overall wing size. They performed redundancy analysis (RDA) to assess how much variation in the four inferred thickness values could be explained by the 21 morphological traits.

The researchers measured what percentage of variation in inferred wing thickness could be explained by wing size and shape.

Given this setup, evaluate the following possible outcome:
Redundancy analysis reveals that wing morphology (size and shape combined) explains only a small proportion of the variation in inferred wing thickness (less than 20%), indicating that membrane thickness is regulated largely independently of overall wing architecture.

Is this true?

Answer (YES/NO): YES